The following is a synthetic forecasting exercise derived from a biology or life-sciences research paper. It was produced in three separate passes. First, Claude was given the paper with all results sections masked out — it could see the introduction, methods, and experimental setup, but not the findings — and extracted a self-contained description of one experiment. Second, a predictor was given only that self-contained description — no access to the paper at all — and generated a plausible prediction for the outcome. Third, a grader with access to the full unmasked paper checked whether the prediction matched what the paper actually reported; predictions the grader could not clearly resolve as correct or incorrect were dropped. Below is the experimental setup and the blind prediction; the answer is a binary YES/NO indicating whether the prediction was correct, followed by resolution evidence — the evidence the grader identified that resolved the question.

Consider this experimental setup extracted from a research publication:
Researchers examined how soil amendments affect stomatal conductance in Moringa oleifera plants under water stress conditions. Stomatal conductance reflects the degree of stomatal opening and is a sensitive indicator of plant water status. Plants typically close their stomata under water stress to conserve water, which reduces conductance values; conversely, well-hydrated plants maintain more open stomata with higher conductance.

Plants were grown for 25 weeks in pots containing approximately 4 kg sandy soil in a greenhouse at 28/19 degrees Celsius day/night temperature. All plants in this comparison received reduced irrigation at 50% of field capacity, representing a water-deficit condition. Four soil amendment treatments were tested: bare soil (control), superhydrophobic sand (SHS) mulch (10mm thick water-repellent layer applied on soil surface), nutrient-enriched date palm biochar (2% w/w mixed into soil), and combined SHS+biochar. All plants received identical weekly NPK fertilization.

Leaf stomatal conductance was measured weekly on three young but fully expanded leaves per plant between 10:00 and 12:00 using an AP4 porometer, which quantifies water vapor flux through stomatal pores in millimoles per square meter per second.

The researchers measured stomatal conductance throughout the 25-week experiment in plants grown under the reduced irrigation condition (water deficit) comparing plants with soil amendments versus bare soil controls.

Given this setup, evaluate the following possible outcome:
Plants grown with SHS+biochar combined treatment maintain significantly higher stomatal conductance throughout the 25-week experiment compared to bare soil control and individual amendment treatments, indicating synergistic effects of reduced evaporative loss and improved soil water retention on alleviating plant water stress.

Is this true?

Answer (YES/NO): NO